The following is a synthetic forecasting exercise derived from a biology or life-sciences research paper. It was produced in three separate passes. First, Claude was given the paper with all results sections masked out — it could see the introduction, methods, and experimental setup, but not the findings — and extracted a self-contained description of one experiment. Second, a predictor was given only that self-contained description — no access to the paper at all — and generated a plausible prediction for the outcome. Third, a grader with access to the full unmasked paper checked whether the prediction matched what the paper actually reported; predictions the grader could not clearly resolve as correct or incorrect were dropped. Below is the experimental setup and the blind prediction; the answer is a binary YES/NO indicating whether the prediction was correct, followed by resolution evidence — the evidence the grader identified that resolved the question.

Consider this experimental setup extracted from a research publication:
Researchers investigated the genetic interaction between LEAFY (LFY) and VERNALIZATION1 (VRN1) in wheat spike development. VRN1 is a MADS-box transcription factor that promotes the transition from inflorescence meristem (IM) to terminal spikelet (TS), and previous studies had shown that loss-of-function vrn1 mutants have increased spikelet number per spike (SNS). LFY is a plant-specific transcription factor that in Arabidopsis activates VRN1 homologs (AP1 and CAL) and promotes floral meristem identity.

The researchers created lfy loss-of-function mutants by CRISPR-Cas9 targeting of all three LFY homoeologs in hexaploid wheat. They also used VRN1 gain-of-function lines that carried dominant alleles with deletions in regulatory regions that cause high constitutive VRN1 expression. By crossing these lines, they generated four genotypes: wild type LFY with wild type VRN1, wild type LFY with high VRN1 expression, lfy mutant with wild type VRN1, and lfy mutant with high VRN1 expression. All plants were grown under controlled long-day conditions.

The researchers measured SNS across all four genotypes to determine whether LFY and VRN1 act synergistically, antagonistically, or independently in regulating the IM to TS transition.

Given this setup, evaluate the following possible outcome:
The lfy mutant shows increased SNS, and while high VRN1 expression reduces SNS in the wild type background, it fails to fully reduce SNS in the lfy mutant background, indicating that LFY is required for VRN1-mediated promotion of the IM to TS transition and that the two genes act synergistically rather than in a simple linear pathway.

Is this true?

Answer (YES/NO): NO